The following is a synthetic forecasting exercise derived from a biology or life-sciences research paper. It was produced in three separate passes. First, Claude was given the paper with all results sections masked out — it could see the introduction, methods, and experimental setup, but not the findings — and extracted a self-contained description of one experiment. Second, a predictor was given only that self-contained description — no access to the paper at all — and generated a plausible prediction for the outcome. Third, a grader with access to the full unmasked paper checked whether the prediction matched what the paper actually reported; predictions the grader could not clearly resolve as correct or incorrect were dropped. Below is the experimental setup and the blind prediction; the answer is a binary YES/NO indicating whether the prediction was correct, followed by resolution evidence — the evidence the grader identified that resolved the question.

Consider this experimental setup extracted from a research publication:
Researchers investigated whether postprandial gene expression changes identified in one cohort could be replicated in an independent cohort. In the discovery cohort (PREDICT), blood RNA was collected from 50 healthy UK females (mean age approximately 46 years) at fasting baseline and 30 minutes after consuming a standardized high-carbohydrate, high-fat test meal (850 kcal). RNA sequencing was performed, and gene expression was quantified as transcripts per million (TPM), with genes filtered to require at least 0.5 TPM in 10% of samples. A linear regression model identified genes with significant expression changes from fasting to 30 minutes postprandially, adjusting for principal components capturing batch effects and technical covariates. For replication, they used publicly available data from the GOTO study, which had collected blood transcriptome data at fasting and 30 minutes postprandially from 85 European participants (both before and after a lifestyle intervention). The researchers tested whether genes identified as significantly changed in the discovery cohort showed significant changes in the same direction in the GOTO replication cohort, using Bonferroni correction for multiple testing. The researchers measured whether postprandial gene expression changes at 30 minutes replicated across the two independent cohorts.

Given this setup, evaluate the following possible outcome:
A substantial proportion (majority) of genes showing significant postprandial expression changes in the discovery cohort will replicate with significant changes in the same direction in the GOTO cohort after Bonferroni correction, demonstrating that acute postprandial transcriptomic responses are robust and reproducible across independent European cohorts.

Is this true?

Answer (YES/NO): NO